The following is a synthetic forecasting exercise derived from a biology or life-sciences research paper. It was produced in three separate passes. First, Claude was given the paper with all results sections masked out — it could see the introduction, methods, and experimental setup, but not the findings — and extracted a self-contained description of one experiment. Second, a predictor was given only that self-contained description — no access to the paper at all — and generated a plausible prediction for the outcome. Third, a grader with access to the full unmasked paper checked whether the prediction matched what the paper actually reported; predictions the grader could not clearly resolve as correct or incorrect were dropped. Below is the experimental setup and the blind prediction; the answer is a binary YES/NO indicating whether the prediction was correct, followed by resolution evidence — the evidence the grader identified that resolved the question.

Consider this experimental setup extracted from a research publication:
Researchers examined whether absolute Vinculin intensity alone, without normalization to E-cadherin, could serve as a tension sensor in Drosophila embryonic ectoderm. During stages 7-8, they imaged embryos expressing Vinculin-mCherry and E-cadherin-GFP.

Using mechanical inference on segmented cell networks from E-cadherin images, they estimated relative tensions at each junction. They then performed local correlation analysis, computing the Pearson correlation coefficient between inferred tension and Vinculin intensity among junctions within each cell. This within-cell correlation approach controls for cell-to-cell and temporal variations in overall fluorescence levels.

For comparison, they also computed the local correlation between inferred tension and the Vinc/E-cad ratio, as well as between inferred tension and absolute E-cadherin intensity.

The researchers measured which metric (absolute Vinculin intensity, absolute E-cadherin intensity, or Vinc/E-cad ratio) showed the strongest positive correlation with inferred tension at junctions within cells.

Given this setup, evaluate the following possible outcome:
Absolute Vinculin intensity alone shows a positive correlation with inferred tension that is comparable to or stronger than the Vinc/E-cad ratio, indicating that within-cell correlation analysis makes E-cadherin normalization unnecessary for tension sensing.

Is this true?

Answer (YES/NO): NO